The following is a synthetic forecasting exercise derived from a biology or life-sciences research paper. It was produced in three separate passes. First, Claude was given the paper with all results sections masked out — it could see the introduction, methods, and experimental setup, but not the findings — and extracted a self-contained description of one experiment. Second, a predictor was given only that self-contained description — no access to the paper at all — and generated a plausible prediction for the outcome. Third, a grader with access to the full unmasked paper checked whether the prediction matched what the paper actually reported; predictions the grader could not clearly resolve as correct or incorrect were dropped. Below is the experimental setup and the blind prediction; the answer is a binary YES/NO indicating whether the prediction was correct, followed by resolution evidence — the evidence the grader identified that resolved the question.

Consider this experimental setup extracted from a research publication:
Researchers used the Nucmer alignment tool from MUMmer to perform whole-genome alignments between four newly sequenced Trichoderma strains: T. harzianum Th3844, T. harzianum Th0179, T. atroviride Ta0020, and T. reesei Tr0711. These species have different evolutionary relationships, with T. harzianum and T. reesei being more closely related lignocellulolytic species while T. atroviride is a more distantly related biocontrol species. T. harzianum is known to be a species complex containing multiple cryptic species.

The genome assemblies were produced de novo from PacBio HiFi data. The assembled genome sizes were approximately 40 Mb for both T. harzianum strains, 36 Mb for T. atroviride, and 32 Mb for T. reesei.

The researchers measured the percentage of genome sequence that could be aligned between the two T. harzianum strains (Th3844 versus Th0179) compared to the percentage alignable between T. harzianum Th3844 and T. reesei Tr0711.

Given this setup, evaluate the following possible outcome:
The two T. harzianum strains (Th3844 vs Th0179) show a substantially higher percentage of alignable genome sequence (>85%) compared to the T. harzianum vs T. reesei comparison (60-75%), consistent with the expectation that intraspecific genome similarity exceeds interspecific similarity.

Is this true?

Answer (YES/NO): NO